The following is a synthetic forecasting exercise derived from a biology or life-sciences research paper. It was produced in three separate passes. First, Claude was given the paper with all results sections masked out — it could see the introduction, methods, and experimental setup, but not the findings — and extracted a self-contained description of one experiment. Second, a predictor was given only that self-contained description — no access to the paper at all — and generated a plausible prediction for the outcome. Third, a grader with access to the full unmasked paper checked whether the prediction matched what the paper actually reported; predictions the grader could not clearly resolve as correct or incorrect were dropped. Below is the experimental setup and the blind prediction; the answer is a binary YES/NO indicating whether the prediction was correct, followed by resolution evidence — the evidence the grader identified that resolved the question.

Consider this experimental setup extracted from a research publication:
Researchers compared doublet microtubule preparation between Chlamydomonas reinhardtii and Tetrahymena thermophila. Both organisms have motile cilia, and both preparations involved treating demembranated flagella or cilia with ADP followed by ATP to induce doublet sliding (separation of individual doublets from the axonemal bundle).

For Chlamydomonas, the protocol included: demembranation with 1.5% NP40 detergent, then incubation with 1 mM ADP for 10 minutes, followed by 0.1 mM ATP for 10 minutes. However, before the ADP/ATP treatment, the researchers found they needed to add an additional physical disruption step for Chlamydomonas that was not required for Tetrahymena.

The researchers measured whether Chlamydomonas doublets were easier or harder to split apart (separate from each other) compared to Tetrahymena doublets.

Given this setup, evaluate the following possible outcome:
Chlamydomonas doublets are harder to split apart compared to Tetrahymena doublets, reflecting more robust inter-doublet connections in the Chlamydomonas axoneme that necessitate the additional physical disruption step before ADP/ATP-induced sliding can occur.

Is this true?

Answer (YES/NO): YES